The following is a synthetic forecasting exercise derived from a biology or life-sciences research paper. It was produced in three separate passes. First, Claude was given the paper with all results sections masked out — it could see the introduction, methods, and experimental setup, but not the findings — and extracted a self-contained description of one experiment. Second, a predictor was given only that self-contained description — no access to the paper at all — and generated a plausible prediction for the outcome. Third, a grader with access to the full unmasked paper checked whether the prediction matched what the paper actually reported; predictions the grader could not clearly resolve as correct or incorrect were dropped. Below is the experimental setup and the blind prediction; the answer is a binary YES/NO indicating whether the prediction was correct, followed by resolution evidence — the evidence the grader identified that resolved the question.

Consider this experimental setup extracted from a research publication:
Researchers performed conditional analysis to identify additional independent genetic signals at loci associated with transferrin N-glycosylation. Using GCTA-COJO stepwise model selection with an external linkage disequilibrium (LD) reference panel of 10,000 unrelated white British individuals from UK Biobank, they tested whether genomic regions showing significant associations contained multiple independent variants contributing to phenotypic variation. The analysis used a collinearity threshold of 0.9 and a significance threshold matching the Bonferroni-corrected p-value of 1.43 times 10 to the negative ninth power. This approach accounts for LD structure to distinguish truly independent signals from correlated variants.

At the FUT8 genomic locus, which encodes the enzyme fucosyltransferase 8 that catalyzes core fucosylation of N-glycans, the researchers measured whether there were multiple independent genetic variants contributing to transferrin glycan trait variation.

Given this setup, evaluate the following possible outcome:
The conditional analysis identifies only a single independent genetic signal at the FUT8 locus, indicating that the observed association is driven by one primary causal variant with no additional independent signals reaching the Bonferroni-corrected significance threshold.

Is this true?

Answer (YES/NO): NO